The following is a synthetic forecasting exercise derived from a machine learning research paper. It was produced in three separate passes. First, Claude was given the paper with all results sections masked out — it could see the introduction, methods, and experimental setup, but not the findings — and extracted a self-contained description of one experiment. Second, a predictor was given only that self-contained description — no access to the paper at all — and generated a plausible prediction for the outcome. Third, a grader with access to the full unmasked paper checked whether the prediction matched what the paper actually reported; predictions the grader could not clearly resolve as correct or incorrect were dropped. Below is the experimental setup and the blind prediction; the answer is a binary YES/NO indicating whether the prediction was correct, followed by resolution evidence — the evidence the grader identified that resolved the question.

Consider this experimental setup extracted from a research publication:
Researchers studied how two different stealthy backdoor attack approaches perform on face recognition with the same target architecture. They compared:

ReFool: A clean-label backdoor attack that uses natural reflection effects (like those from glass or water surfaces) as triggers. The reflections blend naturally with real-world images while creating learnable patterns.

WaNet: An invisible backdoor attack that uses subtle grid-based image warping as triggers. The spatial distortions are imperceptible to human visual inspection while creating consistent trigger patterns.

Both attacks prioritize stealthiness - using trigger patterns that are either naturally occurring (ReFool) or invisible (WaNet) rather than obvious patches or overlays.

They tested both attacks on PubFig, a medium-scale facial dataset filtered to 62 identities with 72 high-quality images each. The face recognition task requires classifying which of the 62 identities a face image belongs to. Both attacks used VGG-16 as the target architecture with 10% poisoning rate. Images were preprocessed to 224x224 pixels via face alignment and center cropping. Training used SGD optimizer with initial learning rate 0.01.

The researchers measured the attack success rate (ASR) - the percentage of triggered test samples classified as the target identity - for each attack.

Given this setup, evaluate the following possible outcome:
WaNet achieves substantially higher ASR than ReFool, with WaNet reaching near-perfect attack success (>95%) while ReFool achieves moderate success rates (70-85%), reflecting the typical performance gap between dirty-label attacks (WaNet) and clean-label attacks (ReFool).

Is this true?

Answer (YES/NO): NO